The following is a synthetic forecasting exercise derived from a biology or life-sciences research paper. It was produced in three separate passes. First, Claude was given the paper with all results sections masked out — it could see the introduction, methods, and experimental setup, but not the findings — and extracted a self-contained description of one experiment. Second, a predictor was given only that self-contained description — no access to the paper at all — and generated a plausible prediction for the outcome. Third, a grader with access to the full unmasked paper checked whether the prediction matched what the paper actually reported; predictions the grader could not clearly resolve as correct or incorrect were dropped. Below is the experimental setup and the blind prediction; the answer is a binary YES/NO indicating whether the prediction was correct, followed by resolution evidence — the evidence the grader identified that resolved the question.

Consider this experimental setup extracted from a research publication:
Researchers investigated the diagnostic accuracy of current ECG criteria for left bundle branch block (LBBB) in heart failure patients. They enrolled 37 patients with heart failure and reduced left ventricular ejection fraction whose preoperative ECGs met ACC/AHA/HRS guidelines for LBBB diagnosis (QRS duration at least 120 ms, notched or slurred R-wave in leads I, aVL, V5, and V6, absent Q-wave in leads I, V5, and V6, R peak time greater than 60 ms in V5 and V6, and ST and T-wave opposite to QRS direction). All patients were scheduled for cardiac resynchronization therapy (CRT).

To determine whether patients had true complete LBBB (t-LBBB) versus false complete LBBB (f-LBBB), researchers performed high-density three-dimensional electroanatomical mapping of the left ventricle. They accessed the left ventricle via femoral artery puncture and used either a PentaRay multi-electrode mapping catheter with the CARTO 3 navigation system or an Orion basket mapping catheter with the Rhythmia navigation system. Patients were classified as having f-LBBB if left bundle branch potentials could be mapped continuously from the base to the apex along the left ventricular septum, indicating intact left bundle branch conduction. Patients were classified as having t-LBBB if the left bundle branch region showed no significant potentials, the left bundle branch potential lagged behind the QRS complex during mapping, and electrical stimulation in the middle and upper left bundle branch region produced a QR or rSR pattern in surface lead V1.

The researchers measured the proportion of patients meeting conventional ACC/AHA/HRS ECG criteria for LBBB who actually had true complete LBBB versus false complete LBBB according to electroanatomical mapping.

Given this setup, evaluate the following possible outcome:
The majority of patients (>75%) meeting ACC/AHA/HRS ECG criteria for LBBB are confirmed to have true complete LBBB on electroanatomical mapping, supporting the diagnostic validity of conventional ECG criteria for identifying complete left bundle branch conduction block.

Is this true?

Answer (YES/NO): NO